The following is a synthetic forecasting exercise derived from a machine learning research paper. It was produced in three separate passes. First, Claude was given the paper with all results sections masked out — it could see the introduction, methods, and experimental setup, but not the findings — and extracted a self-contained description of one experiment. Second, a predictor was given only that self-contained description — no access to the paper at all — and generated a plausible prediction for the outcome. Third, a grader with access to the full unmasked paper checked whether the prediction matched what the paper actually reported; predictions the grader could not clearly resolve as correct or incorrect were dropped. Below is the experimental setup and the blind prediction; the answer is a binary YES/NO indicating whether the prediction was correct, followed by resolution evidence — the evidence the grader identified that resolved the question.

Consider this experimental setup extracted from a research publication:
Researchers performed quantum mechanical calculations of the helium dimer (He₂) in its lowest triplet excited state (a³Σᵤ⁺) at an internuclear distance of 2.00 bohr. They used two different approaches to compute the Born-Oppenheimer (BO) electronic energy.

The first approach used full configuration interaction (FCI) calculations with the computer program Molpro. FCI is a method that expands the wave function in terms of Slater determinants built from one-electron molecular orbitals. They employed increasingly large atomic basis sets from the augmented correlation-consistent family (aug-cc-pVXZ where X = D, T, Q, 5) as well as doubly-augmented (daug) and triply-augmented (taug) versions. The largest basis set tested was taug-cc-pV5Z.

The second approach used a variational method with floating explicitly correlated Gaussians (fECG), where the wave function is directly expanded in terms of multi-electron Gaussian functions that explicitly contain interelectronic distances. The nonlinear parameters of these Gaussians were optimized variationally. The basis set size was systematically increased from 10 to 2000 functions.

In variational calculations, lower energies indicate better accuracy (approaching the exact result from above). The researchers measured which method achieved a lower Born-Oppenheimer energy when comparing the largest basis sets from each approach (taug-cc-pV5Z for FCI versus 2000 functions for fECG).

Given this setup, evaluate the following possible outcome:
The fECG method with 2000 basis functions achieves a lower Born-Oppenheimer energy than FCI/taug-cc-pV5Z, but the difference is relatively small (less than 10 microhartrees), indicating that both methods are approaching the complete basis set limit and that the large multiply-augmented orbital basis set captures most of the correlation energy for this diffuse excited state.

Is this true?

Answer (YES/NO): NO